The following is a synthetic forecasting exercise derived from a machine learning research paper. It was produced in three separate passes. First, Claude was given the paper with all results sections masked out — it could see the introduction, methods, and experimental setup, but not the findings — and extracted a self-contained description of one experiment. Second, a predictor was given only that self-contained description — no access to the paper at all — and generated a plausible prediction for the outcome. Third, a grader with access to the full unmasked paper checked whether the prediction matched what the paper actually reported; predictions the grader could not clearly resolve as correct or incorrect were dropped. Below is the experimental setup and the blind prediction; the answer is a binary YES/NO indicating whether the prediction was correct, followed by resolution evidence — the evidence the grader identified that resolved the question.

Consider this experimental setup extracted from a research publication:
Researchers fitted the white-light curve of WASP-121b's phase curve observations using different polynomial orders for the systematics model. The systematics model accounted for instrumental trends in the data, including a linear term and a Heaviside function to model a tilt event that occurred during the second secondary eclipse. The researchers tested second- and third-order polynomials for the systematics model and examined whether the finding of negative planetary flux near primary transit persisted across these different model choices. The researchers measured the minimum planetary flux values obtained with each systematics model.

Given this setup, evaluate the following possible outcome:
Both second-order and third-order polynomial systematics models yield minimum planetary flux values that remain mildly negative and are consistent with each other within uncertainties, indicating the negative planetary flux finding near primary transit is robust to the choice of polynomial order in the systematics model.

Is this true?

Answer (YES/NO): NO